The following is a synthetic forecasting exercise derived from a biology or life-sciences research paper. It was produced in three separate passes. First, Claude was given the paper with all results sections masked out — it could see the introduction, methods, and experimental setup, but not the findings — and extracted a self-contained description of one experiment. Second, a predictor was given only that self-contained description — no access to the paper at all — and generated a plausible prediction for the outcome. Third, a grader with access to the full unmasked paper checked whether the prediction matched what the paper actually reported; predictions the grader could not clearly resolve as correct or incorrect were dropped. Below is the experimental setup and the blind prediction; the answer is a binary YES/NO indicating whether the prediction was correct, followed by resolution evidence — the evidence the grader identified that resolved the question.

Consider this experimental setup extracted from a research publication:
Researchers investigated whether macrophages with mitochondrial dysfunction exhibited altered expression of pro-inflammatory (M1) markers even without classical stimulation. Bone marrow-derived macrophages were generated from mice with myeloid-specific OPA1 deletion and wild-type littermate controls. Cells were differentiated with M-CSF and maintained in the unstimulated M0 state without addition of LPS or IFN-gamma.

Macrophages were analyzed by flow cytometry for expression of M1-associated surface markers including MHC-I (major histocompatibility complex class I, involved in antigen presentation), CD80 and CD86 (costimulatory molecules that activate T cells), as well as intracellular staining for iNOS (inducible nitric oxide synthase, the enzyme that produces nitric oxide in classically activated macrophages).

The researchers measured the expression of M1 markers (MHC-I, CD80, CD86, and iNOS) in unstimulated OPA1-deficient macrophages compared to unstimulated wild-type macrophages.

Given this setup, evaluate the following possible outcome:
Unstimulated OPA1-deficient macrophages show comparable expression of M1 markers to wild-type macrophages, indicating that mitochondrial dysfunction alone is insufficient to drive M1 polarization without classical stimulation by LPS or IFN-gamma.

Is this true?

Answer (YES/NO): NO